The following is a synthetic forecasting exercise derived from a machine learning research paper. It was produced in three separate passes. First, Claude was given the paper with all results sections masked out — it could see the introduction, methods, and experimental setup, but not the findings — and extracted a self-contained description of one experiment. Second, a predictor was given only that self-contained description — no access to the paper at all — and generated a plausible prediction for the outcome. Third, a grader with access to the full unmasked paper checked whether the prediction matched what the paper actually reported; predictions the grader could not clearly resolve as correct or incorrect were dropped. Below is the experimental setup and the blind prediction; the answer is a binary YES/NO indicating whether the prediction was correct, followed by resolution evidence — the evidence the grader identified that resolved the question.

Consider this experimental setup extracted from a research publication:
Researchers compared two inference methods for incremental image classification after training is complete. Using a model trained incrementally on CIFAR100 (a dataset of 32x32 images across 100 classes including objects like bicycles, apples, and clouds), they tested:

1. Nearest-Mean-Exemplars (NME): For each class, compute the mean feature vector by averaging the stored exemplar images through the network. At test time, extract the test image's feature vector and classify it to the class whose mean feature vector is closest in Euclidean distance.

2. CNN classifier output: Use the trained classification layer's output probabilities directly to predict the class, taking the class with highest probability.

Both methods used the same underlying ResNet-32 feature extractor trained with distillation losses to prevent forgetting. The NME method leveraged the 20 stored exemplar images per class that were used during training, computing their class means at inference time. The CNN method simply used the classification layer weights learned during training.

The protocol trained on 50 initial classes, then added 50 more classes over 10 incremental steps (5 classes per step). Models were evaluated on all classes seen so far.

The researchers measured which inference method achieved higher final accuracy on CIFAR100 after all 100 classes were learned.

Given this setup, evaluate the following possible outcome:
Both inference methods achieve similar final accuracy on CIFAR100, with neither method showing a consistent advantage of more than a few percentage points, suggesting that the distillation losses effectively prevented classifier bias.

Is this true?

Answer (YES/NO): NO